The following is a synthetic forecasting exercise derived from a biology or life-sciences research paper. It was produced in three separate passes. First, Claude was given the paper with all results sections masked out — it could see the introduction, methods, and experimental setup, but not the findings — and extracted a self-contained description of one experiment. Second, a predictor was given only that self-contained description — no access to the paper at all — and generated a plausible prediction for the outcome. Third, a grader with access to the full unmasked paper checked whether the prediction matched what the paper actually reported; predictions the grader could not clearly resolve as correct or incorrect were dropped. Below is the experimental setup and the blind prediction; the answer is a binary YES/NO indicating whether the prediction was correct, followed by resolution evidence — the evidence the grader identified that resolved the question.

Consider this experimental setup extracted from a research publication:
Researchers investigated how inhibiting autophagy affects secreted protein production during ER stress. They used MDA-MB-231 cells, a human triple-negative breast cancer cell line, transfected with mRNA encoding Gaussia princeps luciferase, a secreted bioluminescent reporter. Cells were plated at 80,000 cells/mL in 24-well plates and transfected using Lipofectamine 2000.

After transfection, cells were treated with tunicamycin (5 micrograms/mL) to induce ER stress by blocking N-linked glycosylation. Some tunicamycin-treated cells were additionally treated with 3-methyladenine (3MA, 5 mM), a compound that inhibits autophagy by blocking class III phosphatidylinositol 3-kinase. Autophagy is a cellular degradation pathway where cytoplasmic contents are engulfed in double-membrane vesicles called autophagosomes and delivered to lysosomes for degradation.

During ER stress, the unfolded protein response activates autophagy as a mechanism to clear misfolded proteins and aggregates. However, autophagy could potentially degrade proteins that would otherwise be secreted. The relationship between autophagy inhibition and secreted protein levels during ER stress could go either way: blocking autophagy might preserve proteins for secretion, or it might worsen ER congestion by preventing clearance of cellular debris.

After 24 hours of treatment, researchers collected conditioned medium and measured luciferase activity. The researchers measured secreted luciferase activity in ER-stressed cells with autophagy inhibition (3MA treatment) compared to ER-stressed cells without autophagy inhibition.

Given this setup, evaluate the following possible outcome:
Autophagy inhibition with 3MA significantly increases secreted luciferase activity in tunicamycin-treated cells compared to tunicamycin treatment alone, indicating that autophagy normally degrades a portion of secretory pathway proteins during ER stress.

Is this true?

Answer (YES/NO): NO